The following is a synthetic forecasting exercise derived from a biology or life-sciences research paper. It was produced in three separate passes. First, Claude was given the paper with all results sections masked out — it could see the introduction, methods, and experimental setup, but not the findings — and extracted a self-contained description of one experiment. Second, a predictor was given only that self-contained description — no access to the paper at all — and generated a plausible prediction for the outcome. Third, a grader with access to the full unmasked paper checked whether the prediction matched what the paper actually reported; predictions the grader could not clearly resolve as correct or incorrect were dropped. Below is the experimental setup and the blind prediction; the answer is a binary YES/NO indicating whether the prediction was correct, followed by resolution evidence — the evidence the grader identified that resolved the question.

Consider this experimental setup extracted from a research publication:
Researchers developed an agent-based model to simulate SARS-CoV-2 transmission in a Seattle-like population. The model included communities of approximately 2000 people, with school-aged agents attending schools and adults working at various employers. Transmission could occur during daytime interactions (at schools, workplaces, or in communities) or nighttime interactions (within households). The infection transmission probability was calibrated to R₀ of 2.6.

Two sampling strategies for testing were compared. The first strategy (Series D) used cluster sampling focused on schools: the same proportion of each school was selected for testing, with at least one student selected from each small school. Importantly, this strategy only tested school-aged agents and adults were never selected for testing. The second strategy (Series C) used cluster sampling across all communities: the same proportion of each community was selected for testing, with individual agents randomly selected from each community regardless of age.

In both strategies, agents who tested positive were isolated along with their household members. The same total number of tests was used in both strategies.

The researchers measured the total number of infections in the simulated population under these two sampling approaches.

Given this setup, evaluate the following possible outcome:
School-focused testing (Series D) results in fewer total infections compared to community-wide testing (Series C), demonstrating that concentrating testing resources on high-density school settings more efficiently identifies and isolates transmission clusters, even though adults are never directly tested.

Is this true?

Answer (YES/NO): YES